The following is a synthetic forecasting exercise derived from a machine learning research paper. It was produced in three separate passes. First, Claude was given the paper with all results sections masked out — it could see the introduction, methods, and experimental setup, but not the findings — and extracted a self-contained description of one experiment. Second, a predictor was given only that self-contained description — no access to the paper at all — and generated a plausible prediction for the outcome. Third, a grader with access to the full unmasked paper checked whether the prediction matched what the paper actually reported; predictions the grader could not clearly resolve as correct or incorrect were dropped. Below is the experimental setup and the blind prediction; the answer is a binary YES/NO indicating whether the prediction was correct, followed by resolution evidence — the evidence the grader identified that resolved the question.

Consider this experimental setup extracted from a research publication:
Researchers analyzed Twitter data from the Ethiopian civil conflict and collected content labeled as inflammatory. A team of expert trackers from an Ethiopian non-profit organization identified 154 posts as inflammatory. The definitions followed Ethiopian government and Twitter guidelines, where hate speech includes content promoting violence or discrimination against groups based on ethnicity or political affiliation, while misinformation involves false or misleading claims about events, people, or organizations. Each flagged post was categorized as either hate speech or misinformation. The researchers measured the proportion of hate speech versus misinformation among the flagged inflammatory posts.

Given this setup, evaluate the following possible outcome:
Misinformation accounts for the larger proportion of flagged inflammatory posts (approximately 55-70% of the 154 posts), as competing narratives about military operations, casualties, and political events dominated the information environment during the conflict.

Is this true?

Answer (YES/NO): NO